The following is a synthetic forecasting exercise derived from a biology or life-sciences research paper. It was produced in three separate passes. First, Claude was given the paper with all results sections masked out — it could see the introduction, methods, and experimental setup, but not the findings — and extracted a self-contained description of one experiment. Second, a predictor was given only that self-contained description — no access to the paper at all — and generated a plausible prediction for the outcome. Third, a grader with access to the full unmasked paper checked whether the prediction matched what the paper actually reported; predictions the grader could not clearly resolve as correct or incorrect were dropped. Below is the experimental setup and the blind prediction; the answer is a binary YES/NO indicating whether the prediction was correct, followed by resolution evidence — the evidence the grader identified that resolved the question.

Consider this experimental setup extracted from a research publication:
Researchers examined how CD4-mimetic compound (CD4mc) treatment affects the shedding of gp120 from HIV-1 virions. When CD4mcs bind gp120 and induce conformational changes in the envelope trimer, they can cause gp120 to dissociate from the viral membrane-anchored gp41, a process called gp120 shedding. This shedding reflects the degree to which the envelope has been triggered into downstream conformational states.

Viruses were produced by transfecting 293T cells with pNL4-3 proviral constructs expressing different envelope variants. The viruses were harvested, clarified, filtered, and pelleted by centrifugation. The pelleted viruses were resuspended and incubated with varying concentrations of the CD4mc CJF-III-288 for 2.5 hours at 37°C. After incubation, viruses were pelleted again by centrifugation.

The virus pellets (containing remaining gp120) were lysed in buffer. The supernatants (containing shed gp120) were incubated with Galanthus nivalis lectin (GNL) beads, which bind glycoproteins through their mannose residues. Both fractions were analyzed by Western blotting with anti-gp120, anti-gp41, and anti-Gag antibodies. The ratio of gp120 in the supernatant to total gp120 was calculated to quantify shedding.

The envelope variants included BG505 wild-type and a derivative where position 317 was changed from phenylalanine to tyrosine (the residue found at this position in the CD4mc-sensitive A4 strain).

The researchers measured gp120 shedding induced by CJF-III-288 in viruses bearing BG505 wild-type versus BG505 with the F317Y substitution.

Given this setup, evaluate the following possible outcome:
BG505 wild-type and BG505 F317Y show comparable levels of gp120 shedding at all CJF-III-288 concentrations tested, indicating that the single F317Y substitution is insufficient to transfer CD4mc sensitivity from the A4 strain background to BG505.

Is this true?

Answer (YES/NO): NO